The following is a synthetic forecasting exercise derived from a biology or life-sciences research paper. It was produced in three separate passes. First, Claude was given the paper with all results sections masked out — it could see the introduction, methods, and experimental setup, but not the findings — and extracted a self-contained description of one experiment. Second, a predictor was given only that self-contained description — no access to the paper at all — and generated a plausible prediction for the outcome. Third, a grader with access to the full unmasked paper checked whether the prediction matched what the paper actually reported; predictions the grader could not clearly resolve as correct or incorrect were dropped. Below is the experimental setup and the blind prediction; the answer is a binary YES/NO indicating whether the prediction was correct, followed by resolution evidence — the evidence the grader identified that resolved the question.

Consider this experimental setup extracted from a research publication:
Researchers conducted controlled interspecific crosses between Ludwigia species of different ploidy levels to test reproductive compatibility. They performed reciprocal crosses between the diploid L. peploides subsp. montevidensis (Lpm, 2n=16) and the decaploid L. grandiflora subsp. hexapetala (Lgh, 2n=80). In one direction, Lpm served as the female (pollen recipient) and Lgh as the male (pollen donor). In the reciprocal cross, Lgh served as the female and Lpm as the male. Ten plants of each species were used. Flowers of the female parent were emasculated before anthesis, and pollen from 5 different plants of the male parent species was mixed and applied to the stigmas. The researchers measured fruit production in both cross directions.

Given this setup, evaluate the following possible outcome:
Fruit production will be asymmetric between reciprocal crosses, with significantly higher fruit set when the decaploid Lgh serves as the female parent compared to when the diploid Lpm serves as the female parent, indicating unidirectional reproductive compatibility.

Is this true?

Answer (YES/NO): NO